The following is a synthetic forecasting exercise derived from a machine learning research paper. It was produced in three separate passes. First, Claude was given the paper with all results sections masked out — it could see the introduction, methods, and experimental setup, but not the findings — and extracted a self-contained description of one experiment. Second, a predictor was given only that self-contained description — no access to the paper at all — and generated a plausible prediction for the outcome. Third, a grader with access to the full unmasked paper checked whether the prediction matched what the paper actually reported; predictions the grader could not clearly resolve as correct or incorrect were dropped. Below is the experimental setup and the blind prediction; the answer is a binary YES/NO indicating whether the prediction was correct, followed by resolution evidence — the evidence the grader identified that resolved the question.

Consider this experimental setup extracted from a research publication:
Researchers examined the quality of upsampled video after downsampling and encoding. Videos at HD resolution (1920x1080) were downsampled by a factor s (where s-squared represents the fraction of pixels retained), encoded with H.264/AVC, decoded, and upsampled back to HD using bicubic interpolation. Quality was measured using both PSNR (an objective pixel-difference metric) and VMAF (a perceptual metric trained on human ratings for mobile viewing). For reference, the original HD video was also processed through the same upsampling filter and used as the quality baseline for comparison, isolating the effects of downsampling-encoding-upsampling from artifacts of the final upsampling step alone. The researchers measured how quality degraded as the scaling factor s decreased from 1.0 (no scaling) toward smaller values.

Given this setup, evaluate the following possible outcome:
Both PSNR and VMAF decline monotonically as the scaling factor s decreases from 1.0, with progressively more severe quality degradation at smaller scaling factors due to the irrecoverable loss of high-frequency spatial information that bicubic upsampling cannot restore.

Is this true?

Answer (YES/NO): NO